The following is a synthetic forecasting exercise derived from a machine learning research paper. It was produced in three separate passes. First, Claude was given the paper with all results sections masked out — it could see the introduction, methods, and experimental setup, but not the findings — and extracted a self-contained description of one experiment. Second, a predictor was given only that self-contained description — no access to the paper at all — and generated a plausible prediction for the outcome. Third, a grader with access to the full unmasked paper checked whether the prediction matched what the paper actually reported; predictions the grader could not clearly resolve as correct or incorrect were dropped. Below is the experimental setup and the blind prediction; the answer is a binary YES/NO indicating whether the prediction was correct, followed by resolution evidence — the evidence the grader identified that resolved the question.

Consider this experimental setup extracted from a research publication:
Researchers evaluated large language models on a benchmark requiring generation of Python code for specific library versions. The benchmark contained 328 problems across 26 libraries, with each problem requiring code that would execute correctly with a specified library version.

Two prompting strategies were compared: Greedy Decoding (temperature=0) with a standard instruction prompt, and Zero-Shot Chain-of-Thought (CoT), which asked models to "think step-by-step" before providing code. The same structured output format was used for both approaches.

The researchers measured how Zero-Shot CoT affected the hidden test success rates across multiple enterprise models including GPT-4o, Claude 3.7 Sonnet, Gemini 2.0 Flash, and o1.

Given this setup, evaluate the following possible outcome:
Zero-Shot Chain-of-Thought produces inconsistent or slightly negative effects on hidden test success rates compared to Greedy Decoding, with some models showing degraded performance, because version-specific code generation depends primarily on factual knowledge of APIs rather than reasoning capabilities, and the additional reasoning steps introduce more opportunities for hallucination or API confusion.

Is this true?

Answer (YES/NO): YES